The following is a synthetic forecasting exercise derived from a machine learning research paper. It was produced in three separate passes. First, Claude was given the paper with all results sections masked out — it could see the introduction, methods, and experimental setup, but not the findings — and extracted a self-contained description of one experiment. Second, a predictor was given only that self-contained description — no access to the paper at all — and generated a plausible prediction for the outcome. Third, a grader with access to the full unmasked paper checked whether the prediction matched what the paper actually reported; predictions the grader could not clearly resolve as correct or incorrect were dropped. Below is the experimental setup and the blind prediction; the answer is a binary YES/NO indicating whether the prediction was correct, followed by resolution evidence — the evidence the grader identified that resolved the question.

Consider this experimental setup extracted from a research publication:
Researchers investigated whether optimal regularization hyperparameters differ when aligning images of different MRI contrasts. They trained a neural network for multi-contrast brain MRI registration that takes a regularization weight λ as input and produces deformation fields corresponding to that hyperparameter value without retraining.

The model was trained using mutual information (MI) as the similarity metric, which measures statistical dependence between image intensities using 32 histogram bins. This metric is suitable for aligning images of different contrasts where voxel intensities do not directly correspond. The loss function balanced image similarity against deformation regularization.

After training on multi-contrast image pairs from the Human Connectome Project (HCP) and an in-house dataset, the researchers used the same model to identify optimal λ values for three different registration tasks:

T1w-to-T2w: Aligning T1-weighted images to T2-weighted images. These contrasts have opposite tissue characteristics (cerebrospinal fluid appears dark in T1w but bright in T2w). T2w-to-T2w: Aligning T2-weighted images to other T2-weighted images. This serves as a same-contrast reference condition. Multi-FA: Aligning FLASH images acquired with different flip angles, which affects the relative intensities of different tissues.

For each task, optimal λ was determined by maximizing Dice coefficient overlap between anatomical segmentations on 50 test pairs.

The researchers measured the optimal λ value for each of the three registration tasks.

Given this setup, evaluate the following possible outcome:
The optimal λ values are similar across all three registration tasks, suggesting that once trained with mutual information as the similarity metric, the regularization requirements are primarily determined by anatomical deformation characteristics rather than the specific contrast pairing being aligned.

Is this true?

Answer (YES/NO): NO